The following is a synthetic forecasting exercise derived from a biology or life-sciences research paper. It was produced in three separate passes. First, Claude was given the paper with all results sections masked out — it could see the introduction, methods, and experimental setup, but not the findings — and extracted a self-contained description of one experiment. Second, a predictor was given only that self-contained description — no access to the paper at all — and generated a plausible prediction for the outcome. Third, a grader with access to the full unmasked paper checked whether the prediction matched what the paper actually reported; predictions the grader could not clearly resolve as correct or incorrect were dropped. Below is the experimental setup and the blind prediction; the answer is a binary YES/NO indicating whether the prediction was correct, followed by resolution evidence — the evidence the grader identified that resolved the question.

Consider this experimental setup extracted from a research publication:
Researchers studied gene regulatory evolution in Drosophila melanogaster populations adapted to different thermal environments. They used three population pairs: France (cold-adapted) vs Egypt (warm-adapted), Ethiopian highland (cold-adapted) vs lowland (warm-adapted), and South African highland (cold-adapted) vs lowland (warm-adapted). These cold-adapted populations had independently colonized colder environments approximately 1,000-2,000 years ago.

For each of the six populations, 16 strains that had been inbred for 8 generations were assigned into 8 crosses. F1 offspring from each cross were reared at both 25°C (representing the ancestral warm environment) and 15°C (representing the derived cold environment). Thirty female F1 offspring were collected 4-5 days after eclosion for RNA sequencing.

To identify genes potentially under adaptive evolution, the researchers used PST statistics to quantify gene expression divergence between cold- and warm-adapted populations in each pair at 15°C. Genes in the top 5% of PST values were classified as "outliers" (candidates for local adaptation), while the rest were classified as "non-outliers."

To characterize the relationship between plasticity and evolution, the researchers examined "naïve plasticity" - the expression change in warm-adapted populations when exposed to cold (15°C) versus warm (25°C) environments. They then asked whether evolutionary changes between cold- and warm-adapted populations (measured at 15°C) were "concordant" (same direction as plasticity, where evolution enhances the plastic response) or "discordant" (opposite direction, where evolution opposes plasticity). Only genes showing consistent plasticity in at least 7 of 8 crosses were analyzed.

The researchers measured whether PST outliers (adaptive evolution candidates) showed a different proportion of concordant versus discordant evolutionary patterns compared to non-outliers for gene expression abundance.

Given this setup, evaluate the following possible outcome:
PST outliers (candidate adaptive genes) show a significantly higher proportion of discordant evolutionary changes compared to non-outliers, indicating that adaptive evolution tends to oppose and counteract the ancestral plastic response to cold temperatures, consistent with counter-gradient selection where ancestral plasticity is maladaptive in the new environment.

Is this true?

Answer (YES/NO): YES